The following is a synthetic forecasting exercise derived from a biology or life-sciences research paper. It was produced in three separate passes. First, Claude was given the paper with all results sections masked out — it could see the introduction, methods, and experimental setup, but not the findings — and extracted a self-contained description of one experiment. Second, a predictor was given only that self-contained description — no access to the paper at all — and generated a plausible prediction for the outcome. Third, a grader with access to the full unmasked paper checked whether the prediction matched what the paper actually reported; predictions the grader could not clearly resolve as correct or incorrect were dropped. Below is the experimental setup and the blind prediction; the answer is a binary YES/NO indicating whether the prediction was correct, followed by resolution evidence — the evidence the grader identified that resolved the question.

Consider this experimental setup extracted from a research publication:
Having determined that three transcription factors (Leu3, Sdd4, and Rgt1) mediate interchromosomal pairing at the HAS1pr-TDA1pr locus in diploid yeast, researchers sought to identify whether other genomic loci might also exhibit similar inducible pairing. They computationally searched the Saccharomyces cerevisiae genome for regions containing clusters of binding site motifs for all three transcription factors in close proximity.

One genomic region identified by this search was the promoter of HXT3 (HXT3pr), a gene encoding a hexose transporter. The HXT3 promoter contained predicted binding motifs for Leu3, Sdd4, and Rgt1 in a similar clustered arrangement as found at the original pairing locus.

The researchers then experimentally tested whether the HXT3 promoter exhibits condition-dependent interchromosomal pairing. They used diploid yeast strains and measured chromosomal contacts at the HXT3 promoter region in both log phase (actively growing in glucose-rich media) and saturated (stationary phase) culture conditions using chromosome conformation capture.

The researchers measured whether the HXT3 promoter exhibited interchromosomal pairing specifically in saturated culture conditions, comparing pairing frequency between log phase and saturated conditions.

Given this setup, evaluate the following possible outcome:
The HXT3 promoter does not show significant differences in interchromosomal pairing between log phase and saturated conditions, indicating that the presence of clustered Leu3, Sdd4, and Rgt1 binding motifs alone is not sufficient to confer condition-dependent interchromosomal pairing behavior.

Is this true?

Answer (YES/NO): NO